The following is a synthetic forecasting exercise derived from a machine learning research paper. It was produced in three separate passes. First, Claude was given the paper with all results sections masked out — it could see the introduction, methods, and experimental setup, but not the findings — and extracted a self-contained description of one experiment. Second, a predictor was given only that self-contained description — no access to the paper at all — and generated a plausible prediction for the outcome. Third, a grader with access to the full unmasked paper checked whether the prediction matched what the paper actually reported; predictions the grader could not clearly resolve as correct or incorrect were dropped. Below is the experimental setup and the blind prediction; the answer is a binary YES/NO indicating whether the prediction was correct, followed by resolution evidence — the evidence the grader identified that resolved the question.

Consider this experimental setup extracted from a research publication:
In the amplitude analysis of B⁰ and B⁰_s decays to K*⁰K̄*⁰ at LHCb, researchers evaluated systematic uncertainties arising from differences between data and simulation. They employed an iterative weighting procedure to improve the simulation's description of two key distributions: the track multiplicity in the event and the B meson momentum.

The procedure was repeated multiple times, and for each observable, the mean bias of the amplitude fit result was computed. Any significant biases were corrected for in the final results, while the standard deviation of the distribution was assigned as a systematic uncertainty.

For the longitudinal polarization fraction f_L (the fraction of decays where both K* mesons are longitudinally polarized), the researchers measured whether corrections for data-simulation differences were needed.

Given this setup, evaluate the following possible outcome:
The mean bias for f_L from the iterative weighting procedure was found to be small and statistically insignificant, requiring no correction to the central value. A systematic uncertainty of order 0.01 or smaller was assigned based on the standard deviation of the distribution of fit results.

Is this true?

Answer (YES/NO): NO